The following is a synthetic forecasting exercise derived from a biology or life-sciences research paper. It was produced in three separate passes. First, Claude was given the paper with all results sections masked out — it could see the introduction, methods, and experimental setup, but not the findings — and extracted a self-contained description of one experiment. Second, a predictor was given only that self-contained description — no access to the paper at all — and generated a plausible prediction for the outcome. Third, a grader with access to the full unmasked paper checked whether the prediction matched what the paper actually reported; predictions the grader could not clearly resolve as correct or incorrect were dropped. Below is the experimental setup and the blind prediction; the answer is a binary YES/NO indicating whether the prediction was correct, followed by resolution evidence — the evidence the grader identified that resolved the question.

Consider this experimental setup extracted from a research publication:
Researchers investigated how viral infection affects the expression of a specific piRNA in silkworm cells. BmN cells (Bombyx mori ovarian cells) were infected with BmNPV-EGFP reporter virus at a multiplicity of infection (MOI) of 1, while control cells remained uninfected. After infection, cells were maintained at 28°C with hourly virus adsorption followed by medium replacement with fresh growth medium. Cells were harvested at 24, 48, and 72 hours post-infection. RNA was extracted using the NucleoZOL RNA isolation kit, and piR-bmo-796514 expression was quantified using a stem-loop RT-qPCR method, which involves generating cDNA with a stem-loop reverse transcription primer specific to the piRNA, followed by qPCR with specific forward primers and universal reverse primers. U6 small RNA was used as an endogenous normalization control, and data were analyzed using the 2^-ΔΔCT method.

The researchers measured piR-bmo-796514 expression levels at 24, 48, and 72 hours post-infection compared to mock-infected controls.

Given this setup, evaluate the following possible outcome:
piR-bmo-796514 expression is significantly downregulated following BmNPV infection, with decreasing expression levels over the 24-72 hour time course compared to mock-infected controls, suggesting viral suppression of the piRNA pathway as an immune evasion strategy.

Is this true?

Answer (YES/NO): NO